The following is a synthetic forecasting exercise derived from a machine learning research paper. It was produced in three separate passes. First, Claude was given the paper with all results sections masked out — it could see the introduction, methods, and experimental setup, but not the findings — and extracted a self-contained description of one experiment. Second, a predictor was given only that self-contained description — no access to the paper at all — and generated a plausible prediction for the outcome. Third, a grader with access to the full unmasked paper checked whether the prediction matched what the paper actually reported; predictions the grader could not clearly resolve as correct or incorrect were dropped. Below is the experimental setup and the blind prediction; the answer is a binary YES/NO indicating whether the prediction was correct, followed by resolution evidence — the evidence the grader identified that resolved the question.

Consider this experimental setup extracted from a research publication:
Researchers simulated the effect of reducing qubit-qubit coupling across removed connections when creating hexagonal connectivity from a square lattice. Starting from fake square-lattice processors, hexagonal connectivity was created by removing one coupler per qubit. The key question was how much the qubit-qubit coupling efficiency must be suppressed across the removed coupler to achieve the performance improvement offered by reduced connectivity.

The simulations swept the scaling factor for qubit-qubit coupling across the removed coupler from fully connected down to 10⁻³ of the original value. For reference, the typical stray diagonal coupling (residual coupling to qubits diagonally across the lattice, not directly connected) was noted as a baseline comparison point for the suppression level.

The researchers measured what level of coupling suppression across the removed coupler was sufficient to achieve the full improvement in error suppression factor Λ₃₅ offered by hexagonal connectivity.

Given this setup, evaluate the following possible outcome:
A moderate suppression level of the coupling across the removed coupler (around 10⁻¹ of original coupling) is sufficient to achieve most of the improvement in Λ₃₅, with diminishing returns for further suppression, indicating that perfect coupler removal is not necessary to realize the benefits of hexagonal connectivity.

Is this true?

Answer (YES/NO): NO